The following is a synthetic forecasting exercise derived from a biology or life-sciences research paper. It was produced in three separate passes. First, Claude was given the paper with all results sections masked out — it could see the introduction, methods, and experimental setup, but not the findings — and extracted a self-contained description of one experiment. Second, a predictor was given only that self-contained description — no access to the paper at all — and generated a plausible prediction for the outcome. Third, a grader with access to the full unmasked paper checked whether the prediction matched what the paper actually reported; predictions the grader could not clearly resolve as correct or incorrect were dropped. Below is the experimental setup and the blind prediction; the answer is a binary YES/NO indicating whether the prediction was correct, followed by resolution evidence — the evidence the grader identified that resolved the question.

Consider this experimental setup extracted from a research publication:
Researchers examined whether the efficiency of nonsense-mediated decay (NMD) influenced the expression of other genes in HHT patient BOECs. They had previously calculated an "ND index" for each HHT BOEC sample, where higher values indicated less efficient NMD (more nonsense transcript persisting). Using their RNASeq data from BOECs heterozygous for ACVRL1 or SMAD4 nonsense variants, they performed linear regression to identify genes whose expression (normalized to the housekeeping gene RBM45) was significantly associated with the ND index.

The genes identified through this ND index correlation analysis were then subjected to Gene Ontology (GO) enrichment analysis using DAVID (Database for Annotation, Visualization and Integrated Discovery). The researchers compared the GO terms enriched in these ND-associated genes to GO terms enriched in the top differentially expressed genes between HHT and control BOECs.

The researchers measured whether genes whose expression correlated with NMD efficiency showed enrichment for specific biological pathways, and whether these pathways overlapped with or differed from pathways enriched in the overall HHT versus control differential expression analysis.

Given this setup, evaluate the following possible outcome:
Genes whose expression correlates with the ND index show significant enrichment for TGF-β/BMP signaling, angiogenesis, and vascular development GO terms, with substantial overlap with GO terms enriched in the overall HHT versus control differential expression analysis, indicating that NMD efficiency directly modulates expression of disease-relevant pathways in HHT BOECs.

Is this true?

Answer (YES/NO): NO